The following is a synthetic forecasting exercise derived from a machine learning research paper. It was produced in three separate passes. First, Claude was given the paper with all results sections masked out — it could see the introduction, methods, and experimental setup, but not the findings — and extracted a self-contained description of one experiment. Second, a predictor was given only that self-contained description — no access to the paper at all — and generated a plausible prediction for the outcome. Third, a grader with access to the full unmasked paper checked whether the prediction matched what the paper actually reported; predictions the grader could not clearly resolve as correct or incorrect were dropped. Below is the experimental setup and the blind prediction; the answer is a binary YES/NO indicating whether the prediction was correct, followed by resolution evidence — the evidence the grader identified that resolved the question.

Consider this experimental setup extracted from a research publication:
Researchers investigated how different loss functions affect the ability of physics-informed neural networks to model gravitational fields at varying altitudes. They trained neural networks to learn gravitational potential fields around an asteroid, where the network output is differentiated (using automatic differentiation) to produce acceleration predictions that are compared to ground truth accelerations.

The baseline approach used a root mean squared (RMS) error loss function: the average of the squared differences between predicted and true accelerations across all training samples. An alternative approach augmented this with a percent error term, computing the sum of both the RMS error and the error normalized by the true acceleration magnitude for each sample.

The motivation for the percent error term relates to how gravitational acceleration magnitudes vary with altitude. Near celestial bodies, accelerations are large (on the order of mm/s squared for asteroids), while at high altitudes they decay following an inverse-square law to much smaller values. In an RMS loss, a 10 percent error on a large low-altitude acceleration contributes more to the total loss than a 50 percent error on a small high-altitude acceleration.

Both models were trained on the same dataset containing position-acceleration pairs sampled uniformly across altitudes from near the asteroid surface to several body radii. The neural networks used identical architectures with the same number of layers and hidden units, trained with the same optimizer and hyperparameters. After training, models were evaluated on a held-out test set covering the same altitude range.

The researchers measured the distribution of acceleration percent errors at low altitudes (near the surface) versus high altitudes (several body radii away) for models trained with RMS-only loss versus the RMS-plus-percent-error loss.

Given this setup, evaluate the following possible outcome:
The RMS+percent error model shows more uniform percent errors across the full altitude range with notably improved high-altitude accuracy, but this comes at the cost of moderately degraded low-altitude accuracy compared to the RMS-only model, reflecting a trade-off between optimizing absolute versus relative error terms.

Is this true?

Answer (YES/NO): NO